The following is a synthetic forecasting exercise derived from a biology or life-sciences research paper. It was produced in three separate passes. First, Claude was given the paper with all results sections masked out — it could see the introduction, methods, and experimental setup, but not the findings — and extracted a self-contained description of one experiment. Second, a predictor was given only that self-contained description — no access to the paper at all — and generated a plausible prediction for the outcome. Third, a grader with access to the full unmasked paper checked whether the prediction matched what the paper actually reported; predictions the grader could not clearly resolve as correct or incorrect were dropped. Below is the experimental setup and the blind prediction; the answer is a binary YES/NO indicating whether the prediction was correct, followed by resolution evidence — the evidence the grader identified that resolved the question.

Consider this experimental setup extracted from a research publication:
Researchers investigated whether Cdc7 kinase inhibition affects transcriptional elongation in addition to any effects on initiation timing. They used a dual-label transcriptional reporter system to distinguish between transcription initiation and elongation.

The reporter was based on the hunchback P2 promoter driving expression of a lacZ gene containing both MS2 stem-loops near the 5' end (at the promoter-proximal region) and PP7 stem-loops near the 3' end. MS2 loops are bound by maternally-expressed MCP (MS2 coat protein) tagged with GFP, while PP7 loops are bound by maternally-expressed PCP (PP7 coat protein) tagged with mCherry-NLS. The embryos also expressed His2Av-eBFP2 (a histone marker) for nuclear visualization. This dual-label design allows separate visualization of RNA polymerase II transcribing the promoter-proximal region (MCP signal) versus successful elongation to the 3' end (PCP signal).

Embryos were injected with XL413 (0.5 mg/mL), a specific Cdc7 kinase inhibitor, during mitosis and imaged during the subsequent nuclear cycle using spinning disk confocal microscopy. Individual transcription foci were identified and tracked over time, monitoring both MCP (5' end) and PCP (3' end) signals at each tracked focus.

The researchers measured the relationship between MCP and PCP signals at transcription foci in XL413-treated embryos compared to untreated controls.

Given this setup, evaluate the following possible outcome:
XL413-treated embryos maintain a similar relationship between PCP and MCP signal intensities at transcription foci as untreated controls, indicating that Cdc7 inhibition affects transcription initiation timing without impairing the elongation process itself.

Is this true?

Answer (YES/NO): NO